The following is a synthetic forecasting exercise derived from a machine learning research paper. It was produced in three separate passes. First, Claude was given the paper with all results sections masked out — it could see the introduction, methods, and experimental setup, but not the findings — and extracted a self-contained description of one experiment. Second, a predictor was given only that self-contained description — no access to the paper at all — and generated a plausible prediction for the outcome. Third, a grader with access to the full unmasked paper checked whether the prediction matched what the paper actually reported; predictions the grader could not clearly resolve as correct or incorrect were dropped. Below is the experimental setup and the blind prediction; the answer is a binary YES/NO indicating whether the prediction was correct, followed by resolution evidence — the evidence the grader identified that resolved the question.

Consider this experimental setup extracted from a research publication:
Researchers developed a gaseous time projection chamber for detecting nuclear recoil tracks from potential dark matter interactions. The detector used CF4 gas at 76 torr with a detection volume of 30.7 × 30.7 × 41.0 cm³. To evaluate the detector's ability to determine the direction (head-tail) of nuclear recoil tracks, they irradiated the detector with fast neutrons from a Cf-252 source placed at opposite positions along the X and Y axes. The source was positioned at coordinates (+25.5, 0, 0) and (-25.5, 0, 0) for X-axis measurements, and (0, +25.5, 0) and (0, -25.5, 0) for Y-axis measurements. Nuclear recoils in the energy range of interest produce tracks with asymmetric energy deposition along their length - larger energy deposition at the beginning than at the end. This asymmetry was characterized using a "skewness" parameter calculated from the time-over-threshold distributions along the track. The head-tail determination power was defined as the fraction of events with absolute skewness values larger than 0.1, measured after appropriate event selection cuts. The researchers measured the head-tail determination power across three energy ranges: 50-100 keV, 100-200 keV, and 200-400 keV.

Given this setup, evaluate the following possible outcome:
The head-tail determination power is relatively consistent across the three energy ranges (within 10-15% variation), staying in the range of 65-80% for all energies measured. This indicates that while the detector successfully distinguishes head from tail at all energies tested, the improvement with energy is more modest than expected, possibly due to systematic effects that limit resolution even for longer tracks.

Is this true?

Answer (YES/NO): NO